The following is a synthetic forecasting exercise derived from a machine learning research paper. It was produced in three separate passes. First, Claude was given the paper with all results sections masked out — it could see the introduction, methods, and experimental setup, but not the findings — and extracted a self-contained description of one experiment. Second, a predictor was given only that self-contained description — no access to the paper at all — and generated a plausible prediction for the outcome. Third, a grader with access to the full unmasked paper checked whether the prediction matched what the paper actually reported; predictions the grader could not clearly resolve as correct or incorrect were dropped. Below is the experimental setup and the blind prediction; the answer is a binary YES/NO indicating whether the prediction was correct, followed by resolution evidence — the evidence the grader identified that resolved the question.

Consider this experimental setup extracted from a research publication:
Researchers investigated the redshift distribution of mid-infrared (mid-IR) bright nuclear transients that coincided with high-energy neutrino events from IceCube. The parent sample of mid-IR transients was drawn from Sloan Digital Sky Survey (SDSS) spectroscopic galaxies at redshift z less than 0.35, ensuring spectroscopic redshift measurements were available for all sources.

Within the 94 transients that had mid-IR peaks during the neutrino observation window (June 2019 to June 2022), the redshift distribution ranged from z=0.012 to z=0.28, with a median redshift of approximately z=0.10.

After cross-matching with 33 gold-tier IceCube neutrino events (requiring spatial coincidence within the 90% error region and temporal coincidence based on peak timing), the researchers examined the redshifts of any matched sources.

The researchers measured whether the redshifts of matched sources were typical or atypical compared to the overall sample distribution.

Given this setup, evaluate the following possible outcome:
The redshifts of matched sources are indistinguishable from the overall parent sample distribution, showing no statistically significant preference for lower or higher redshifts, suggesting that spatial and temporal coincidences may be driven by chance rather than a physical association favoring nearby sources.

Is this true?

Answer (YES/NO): NO